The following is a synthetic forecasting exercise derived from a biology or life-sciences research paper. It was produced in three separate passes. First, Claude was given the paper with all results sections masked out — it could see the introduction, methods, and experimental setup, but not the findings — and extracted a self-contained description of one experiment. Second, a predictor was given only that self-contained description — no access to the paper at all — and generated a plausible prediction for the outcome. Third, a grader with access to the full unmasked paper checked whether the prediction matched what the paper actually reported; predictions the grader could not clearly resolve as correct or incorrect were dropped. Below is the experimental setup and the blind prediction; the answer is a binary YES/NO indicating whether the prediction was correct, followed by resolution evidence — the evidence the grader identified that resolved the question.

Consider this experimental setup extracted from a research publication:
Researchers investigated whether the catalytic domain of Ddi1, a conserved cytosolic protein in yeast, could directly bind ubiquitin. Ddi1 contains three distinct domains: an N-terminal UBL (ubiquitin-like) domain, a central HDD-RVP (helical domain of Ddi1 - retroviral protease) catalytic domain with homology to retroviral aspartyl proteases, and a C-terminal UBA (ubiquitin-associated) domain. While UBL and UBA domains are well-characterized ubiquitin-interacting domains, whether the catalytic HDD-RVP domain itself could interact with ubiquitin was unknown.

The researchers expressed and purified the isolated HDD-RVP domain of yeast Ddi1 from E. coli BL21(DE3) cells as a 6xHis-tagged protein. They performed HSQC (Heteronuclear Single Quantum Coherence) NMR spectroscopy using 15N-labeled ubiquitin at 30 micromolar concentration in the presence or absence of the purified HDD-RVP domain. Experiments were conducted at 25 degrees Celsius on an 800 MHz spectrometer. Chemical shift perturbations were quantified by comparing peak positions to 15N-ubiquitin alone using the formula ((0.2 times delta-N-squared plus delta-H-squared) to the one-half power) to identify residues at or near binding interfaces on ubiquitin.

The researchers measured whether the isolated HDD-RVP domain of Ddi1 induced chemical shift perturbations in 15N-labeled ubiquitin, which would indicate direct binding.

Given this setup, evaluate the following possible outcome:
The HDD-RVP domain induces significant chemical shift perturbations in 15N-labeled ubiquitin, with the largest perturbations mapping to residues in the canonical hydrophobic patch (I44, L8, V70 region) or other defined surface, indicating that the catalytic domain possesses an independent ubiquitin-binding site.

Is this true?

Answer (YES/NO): YES